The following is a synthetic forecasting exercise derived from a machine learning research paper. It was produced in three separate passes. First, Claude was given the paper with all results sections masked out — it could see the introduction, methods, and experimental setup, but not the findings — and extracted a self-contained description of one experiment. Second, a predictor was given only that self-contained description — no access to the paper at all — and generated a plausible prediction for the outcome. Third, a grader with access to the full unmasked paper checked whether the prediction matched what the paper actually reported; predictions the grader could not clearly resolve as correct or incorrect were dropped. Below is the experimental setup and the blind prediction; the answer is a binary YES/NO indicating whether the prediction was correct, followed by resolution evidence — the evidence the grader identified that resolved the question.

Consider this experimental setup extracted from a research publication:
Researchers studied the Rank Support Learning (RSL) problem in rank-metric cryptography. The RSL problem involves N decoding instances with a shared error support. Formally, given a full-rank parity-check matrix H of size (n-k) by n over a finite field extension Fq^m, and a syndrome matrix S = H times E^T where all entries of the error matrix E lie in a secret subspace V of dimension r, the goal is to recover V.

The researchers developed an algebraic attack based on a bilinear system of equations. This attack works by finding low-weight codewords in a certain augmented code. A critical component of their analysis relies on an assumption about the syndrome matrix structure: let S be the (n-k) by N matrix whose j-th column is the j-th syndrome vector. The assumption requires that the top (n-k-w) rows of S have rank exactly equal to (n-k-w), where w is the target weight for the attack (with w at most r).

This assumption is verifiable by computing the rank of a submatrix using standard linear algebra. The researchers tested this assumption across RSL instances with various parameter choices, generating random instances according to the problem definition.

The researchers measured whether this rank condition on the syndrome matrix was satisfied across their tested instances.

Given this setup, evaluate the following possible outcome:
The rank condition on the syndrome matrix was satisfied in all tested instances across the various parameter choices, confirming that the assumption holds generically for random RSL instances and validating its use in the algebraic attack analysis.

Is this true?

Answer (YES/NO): YES